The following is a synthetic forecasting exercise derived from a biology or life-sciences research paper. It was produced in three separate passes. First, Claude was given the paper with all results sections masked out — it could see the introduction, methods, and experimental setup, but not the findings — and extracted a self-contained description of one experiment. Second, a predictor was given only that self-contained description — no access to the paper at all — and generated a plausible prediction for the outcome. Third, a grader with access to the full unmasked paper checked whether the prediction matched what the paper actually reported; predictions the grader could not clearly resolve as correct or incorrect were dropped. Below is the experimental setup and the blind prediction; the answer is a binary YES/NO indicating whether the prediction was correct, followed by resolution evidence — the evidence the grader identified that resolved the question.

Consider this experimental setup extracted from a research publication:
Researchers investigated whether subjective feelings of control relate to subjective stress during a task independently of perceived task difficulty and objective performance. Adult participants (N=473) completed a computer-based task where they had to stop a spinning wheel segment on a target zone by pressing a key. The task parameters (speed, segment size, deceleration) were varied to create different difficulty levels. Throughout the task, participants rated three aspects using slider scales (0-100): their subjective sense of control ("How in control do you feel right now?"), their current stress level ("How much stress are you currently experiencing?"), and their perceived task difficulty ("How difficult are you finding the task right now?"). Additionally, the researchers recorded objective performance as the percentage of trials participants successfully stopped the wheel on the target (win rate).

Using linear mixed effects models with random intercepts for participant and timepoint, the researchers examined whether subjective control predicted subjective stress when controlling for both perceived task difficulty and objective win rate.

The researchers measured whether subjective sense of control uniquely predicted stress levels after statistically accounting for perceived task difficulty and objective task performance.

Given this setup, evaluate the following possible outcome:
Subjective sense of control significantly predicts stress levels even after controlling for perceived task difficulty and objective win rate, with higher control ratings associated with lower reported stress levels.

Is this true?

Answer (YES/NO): YES